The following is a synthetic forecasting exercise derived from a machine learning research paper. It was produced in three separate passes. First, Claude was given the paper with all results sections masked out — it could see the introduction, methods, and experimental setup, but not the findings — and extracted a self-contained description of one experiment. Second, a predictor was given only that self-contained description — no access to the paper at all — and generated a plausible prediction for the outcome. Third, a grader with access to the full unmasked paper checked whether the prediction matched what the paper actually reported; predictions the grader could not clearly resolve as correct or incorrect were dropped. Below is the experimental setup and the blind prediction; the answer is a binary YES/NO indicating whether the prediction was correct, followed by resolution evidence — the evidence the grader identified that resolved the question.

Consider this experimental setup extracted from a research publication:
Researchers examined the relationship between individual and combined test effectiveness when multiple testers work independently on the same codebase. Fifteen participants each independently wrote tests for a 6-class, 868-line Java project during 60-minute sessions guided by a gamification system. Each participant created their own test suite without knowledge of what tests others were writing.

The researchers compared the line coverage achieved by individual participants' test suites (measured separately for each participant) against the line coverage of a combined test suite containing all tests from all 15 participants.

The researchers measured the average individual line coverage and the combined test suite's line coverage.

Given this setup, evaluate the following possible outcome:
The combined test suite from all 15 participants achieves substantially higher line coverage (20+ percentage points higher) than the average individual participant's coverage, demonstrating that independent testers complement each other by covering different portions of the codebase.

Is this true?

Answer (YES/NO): YES